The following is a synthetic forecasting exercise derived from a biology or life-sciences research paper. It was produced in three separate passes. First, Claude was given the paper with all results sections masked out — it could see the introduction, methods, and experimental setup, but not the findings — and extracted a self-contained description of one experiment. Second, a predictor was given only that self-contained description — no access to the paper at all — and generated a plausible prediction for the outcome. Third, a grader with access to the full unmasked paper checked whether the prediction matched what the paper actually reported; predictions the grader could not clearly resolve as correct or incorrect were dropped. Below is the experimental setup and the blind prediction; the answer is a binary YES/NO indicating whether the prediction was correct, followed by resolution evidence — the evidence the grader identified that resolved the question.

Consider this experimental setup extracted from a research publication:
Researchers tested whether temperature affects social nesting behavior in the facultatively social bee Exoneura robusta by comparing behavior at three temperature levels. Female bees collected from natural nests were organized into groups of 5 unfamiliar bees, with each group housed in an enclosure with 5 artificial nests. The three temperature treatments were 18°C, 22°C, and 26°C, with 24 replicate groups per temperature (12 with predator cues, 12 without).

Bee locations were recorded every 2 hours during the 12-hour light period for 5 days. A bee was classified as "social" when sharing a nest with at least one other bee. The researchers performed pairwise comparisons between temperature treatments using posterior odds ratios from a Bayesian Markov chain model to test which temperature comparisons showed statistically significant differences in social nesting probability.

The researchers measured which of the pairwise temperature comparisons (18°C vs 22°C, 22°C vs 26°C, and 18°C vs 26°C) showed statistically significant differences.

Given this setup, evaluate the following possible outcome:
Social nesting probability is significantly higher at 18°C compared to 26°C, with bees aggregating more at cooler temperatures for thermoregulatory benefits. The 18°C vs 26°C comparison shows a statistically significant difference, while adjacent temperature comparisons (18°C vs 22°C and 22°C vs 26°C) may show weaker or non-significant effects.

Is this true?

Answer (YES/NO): NO